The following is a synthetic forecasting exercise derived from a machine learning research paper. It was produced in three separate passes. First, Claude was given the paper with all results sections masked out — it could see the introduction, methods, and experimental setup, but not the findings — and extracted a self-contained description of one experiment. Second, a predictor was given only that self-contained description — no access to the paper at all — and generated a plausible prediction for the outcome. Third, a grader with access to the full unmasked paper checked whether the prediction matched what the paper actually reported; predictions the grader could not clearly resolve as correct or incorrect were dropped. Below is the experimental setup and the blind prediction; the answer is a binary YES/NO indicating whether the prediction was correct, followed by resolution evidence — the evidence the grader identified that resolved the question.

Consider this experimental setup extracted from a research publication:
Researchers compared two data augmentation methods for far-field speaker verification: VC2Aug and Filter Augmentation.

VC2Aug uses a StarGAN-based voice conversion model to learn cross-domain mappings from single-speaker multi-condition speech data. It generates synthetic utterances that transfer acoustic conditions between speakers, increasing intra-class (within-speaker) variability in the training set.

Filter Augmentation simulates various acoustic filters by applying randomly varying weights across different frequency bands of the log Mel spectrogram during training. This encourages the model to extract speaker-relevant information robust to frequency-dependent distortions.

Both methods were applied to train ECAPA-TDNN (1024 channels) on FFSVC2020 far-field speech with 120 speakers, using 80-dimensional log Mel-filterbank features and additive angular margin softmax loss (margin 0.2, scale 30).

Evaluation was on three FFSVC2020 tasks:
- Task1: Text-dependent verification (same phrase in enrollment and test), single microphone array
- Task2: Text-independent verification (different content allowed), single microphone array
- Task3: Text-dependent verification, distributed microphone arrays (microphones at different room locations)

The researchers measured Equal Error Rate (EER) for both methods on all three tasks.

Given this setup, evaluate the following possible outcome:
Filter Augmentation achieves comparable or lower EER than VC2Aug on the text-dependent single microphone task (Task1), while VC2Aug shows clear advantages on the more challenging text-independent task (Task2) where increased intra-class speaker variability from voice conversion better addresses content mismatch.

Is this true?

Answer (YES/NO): YES